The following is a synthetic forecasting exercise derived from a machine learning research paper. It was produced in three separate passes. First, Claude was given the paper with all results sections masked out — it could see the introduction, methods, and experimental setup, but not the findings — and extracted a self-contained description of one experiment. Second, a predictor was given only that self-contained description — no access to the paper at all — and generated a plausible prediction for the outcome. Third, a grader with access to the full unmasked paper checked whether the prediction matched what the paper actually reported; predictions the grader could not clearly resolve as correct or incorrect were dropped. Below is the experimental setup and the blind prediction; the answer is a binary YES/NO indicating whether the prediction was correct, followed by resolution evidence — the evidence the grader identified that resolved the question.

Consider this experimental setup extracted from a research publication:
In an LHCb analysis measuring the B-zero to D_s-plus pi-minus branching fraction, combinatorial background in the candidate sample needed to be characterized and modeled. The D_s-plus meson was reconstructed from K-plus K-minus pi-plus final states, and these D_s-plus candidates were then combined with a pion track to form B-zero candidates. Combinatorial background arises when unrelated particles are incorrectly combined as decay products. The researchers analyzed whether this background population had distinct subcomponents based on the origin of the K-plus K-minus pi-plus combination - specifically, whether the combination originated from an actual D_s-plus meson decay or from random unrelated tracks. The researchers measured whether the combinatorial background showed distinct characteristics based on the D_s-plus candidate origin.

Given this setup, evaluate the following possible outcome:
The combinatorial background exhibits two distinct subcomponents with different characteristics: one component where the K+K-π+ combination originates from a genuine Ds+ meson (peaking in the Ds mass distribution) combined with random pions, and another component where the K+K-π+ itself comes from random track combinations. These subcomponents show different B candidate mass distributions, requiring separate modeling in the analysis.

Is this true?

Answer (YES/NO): YES